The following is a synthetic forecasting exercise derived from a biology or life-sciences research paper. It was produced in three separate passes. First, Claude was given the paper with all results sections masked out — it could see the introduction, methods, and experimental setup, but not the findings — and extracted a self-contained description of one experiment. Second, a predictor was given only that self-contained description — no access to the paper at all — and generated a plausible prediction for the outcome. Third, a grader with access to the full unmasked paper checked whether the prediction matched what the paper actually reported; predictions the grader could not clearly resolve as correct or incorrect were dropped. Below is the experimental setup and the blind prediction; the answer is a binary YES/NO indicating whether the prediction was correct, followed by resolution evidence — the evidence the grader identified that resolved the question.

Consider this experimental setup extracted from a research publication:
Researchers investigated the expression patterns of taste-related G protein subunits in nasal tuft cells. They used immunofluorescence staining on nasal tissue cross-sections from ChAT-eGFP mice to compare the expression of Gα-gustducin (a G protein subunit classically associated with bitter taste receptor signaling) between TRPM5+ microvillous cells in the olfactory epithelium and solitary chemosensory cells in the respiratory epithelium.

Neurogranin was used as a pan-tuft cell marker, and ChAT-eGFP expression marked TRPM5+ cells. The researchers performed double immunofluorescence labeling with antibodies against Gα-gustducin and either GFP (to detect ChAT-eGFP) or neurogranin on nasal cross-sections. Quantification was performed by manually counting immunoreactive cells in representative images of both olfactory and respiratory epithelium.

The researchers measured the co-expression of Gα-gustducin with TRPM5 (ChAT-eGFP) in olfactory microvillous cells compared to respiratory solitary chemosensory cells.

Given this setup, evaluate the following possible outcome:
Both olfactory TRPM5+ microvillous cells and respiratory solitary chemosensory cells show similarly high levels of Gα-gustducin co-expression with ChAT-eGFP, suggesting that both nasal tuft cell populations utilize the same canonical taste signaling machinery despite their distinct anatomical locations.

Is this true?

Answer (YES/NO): NO